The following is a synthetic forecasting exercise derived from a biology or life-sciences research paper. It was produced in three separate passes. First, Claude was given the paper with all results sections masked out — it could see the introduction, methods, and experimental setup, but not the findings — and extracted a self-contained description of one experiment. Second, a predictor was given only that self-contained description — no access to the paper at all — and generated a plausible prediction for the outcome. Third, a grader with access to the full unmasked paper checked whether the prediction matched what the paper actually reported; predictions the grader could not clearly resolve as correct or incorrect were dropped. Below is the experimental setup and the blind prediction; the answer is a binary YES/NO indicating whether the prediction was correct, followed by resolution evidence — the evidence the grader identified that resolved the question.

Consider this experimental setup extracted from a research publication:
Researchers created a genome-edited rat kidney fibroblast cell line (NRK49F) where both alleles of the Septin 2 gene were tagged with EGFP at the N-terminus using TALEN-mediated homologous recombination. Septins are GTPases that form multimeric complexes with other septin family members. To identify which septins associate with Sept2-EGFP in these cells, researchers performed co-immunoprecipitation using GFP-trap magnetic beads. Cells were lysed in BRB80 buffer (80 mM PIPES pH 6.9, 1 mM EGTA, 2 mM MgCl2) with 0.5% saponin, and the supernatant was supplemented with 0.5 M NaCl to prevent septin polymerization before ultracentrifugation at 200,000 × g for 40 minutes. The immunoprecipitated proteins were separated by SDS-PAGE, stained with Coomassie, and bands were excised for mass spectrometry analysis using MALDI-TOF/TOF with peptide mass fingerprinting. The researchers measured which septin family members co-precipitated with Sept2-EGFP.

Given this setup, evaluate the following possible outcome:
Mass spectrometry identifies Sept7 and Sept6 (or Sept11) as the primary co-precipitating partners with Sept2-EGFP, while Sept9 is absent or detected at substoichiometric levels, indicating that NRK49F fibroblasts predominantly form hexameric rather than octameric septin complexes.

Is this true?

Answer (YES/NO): NO